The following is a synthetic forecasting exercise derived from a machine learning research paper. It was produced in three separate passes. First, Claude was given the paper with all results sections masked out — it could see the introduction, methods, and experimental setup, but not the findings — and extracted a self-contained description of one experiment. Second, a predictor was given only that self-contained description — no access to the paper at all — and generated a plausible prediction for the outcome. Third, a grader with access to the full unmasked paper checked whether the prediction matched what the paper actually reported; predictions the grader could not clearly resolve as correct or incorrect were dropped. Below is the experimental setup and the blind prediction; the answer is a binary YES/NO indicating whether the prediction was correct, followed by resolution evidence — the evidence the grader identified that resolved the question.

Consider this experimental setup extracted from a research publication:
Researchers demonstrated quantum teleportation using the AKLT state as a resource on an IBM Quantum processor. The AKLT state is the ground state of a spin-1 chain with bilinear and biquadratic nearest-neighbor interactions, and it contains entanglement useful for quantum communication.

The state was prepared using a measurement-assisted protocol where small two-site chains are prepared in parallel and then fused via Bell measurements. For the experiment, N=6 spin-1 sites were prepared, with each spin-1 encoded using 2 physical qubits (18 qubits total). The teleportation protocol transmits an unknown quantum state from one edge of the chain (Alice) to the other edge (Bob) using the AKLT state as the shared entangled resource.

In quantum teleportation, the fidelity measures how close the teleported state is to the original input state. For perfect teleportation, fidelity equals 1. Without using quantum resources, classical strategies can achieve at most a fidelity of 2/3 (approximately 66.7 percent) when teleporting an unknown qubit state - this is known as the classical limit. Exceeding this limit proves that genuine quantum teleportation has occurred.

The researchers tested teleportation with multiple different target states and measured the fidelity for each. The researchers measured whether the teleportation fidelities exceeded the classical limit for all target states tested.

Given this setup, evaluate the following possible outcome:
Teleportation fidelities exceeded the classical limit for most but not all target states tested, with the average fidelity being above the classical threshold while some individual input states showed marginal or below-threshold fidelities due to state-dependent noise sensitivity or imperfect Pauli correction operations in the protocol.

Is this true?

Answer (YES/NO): NO